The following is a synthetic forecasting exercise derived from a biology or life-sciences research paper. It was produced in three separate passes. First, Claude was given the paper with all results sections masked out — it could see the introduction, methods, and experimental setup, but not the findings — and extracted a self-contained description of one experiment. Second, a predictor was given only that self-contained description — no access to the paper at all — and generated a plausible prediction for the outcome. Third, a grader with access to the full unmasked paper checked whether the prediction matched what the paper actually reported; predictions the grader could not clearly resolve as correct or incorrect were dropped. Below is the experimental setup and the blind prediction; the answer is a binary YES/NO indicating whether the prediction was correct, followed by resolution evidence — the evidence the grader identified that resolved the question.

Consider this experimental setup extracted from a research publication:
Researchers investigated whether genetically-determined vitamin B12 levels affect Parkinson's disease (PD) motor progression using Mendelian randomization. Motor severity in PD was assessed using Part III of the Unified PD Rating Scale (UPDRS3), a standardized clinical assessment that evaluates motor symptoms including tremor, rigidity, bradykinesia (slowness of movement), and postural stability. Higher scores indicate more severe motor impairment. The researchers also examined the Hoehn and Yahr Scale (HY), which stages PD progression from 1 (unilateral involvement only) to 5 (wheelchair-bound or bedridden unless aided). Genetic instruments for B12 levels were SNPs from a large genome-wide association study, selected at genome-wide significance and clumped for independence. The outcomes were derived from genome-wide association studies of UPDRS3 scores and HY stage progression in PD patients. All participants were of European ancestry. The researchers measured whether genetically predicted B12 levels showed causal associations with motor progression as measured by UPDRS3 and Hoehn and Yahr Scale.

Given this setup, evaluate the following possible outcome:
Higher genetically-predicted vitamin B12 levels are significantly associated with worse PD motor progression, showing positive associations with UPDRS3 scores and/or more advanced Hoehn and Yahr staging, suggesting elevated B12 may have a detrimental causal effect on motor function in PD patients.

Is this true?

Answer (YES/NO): NO